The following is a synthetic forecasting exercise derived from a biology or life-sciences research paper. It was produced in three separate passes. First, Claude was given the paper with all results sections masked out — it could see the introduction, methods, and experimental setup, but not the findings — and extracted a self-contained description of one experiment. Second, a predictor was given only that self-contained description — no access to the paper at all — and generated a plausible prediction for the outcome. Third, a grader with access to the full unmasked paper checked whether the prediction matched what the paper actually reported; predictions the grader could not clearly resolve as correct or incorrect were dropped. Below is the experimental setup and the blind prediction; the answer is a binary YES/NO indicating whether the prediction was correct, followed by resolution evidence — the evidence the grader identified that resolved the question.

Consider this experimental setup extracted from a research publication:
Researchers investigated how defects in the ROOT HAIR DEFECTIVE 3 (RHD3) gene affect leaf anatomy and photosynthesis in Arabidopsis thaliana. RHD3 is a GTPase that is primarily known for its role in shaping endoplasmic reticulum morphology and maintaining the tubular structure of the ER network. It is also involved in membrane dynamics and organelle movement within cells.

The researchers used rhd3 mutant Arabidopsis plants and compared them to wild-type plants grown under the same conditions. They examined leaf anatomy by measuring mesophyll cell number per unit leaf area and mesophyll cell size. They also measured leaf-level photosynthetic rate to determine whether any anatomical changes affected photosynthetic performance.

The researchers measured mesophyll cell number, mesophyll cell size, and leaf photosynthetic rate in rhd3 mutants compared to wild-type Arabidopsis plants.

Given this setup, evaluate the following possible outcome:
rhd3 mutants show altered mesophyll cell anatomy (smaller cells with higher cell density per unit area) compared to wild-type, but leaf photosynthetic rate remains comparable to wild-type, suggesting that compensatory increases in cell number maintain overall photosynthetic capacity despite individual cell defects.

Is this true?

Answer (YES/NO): NO